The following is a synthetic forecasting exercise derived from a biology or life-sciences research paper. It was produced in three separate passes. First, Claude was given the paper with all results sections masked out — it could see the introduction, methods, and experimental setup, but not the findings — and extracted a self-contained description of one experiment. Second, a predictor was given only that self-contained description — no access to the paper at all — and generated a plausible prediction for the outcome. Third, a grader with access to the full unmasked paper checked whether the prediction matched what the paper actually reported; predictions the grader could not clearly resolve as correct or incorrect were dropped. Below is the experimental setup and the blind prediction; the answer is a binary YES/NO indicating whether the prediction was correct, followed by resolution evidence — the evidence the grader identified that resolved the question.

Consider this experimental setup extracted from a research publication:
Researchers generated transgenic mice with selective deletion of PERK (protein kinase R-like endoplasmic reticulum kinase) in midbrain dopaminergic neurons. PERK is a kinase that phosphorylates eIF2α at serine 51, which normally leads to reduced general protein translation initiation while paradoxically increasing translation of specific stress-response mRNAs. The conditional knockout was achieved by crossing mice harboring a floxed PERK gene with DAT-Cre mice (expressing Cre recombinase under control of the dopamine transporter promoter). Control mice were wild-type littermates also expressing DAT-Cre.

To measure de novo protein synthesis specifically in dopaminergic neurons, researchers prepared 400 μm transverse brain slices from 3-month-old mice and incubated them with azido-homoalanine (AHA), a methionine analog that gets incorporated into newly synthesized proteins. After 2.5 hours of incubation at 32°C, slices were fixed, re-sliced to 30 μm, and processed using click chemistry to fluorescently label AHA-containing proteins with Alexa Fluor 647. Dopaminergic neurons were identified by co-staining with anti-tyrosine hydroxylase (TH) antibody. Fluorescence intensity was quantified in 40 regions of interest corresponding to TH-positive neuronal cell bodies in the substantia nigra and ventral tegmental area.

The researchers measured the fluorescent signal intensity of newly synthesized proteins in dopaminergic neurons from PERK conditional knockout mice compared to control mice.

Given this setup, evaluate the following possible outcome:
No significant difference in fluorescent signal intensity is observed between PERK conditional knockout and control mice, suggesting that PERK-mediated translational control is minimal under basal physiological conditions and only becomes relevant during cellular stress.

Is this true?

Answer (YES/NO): NO